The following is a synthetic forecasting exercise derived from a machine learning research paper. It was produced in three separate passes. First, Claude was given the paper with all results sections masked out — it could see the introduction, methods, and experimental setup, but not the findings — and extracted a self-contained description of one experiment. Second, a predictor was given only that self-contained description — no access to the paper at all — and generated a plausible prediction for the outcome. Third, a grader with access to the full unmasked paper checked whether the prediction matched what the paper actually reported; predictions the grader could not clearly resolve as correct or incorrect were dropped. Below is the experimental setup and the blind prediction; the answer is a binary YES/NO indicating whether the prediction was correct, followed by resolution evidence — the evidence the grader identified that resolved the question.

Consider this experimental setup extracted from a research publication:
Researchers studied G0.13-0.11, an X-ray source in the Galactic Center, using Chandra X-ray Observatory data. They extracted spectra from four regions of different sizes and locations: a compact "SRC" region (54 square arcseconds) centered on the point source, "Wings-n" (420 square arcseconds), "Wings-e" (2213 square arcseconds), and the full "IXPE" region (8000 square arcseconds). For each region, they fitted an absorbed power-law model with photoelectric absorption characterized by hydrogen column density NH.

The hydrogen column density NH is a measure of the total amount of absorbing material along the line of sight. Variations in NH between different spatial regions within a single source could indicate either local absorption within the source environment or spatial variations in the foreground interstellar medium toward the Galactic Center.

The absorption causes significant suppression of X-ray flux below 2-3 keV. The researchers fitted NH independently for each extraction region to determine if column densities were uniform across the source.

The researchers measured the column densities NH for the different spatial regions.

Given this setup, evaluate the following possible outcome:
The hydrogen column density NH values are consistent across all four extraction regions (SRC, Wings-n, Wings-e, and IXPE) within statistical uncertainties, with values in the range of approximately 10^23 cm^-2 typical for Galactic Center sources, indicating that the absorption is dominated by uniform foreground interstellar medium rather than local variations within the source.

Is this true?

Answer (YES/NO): NO